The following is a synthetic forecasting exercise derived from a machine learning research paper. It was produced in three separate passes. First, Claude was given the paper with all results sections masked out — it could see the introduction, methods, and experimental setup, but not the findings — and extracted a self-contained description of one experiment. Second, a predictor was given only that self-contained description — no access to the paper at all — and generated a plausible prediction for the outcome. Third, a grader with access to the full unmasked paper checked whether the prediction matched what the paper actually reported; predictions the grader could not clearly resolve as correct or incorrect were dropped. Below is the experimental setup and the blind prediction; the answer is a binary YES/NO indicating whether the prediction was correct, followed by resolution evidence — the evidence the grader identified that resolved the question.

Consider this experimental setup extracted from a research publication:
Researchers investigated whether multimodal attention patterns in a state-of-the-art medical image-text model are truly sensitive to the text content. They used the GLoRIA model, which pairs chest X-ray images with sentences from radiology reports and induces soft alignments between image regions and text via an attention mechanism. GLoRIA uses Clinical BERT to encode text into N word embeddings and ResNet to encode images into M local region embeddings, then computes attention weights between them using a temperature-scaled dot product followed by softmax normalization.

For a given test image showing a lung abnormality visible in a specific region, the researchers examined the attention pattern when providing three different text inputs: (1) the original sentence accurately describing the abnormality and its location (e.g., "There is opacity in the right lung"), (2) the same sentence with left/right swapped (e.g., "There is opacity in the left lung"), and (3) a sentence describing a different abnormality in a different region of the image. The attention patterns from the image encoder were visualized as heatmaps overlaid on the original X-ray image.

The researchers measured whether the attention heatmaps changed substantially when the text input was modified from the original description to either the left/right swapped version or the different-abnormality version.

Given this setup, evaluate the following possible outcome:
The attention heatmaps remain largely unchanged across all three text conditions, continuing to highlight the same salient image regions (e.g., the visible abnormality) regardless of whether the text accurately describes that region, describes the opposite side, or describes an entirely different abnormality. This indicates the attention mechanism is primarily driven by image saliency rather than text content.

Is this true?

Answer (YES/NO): YES